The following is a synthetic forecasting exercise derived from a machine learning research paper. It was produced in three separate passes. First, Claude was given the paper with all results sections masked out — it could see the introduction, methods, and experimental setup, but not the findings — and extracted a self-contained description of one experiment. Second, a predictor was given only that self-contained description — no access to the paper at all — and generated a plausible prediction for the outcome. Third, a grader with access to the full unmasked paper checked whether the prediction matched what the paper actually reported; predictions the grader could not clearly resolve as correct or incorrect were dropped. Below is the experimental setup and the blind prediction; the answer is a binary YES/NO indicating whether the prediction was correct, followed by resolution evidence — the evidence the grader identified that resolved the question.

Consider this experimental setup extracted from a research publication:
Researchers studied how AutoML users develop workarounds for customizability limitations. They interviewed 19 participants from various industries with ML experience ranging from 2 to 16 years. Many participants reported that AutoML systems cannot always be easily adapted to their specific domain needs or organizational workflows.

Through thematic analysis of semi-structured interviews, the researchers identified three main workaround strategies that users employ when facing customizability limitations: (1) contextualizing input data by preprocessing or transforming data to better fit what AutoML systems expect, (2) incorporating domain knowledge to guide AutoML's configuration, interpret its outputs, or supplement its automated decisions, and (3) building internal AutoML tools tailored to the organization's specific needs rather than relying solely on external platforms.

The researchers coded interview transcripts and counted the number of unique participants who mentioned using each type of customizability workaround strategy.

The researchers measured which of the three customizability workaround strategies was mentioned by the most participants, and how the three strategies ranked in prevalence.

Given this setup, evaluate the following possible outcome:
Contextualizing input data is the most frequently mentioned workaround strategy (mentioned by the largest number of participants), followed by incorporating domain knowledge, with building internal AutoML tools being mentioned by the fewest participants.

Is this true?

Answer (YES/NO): NO